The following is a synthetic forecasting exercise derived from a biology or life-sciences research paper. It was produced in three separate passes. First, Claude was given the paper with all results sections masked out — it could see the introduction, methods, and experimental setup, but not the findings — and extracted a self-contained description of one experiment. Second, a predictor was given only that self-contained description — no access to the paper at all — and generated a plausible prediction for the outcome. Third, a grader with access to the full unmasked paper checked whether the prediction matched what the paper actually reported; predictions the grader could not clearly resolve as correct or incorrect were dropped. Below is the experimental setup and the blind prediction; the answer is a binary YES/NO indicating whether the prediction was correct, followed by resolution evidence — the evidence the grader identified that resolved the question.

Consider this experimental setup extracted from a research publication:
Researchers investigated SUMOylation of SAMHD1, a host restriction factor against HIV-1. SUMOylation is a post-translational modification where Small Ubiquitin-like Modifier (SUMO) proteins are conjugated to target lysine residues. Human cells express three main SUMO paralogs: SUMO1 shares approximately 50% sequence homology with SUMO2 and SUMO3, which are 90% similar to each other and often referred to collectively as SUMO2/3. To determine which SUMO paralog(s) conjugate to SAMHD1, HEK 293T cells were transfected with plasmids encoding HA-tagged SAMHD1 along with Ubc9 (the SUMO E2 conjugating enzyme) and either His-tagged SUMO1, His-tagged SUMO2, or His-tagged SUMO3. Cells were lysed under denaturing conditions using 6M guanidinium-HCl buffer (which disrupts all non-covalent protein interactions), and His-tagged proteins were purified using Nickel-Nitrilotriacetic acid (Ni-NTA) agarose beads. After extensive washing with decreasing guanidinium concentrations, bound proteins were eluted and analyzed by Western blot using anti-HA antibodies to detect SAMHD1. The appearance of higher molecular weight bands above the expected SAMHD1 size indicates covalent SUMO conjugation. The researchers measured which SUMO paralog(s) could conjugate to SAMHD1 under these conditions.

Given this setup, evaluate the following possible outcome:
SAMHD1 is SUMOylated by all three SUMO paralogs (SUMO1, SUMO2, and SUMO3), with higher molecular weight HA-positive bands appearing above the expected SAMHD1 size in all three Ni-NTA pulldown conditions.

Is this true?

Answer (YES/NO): NO